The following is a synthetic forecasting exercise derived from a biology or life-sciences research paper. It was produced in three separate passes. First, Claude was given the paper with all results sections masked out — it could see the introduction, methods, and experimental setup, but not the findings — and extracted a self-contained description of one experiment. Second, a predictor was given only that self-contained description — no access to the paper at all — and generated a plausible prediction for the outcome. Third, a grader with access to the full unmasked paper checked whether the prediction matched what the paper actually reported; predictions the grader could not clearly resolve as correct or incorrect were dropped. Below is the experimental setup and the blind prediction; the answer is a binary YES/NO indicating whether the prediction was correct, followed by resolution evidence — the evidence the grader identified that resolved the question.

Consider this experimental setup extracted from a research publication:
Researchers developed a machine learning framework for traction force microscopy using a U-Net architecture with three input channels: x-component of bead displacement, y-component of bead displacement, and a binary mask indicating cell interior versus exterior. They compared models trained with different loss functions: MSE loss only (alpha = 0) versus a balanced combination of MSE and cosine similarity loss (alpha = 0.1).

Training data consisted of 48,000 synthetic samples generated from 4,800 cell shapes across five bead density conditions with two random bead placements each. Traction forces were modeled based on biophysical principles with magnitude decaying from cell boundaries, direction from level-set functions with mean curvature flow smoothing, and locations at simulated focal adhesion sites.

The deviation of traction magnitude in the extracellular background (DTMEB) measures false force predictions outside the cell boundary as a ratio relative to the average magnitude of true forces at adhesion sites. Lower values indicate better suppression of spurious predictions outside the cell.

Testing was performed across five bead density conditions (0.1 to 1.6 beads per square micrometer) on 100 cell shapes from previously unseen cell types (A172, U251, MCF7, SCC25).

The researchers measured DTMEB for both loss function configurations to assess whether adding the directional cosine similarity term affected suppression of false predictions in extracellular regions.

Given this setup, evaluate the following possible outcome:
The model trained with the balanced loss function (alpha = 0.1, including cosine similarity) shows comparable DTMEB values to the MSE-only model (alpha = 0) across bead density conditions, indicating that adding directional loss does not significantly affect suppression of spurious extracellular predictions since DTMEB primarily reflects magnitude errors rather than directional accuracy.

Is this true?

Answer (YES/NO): NO